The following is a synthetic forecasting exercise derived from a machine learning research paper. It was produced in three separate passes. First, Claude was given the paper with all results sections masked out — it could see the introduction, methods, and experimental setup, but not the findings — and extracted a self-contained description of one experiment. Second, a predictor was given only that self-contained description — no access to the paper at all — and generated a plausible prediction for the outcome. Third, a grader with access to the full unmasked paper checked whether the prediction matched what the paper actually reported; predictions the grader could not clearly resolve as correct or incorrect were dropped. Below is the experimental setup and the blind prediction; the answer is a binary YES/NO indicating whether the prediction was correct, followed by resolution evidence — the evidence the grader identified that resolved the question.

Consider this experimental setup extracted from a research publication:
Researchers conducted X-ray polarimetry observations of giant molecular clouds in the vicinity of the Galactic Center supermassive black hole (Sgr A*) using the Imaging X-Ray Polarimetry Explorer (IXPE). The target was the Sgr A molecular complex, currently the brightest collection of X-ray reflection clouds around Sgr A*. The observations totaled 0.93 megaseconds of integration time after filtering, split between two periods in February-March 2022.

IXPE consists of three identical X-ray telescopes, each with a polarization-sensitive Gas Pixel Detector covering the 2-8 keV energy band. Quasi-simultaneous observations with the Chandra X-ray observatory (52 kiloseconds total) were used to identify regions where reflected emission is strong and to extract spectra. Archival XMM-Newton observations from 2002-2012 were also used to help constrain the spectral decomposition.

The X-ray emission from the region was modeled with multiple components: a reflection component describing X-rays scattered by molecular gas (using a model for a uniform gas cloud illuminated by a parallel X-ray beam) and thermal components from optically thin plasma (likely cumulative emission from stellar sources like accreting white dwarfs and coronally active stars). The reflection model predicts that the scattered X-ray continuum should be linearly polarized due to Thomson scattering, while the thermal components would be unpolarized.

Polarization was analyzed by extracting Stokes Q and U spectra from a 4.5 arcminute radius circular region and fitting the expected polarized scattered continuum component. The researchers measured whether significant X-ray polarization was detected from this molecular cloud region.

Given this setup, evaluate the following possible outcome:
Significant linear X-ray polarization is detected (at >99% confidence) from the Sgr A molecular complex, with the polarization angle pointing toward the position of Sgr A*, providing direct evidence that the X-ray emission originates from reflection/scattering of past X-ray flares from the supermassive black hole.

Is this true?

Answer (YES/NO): YES